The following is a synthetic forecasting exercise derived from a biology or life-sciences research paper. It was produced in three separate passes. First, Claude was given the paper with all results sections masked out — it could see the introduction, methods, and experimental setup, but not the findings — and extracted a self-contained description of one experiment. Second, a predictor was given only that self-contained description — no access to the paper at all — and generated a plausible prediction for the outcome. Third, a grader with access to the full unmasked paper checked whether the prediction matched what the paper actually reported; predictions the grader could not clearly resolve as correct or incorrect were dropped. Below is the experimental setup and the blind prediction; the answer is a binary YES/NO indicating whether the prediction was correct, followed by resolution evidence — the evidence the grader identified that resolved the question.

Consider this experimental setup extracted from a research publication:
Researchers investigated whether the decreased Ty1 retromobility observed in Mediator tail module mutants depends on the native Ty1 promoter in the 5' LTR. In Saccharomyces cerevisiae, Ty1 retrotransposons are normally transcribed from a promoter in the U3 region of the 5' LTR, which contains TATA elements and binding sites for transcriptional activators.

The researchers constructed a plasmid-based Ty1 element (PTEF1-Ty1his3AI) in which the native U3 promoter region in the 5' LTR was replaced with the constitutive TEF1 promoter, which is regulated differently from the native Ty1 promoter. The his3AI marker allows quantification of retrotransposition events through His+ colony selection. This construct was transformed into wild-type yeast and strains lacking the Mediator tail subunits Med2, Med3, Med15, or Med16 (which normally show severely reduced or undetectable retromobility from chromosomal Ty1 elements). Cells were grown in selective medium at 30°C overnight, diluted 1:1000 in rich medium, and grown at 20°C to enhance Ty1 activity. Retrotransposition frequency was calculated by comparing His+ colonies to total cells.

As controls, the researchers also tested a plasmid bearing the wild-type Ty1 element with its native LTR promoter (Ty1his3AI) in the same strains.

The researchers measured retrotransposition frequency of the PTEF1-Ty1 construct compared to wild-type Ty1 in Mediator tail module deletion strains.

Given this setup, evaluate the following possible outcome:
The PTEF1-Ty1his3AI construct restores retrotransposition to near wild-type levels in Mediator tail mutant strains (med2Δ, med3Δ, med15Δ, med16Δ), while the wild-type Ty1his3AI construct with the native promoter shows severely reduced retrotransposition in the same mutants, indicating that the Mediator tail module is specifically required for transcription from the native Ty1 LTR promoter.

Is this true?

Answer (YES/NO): NO